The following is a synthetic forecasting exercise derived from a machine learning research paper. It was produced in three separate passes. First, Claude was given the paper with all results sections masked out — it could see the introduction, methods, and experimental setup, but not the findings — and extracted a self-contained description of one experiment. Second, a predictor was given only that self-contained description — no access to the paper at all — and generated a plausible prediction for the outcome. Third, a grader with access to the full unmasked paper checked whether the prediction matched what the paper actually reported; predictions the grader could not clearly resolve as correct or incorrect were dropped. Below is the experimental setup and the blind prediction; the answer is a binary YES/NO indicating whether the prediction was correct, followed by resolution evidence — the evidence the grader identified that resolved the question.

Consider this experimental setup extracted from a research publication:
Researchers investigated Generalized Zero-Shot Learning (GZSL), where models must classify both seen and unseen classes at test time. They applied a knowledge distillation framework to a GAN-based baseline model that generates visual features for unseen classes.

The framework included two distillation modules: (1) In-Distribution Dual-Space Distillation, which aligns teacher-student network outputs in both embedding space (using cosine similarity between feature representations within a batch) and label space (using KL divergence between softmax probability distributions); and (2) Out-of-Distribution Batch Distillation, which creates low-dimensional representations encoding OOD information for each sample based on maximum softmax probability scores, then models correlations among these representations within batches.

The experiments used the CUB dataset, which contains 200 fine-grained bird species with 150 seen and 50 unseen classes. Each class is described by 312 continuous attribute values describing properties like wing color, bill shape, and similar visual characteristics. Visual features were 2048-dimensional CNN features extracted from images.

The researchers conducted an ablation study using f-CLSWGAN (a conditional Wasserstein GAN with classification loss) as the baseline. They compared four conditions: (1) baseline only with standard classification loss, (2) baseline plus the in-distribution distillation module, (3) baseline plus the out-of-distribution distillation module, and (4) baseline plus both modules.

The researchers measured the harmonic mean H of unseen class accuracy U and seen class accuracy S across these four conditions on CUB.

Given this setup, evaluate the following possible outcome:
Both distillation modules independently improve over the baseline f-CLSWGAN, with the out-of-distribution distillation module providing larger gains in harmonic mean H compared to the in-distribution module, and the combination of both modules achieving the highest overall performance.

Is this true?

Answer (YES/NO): NO